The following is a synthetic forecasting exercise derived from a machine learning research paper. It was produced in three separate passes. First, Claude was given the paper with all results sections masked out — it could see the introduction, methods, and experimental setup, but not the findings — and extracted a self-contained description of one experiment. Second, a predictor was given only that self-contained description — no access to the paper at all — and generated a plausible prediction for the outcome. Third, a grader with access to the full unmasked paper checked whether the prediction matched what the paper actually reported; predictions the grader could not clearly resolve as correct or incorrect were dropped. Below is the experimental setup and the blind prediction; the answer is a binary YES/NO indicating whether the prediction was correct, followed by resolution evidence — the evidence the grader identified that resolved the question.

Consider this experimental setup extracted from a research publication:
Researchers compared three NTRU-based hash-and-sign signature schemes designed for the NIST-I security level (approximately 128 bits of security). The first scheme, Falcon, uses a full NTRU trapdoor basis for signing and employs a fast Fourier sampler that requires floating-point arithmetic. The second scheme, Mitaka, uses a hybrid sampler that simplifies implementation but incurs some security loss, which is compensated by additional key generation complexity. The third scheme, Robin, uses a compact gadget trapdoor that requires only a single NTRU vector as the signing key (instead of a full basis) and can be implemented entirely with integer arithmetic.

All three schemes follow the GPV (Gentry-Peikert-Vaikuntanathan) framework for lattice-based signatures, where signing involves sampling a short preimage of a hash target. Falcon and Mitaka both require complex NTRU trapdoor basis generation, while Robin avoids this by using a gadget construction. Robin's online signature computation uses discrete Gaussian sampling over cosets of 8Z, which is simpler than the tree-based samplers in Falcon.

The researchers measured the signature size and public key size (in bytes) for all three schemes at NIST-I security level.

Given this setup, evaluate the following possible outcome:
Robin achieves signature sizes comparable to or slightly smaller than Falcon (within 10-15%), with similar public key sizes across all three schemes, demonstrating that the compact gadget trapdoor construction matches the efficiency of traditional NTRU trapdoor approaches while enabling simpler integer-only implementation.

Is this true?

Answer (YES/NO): NO